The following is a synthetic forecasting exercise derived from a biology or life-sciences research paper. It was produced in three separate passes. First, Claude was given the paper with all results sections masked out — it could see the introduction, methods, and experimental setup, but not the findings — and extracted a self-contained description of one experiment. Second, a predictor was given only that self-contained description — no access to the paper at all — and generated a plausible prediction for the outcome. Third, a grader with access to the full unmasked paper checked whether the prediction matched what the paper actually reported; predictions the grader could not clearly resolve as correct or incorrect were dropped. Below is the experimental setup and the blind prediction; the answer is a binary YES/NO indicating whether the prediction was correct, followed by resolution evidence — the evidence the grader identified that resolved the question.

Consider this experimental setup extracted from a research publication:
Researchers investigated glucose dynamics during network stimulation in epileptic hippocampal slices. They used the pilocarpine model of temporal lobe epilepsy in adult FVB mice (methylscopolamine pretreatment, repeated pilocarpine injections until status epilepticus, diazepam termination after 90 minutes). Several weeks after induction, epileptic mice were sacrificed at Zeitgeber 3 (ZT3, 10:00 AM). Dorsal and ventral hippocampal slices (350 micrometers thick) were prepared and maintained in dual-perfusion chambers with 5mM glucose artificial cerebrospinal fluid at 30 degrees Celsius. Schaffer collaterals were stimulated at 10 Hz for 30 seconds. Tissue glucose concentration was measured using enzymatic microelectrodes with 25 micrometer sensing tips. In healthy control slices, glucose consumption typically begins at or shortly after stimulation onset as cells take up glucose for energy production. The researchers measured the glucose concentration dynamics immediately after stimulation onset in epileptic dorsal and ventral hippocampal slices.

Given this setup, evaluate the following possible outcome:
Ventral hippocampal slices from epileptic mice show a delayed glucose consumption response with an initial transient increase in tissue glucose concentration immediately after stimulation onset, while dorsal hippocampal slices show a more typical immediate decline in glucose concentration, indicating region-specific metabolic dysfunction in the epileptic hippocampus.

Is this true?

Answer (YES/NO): NO